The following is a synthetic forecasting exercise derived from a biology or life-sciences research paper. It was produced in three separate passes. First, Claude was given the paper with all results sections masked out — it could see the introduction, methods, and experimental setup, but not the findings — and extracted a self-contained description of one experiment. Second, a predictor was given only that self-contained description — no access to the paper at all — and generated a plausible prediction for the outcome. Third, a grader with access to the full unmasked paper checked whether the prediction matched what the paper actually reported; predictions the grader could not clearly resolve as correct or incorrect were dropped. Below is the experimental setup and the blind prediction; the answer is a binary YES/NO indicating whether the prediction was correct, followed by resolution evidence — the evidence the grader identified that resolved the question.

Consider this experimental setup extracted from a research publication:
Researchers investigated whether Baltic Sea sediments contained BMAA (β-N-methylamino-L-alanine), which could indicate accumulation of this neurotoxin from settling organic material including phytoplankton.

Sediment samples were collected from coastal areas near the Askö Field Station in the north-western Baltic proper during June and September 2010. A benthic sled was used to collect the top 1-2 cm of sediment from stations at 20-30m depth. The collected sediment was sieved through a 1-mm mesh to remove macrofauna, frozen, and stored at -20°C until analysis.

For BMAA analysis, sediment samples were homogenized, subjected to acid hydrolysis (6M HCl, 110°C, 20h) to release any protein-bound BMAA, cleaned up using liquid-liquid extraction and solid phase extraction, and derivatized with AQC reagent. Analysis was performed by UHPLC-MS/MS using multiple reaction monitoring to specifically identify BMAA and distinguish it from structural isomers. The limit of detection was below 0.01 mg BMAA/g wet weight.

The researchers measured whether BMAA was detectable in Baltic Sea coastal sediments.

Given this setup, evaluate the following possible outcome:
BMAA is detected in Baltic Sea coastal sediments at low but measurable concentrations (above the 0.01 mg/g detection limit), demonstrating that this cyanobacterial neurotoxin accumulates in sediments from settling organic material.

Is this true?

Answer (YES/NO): NO